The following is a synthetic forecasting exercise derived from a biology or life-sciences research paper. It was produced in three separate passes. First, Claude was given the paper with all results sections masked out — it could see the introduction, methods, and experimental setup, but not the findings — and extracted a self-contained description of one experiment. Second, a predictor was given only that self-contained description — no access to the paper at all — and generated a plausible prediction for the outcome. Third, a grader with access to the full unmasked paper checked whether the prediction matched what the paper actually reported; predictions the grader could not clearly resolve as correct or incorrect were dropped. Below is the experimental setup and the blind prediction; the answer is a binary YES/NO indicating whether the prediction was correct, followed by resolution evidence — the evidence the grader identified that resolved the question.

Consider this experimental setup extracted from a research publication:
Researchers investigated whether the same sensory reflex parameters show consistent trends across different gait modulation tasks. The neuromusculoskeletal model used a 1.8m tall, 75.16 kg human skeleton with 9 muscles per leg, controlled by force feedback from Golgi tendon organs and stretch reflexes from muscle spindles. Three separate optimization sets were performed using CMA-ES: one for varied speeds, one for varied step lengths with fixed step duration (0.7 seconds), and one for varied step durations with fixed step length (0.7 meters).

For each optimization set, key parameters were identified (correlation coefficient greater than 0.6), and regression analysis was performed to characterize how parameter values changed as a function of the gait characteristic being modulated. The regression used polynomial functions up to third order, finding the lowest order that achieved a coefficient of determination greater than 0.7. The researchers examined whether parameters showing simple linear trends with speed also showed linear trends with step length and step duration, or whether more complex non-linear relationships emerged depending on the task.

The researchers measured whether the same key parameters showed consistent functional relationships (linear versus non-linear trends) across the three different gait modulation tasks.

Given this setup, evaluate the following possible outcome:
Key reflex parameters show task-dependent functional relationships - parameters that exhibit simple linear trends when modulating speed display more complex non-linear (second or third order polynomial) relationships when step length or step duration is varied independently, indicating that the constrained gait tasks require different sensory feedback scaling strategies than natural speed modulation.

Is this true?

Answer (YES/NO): NO